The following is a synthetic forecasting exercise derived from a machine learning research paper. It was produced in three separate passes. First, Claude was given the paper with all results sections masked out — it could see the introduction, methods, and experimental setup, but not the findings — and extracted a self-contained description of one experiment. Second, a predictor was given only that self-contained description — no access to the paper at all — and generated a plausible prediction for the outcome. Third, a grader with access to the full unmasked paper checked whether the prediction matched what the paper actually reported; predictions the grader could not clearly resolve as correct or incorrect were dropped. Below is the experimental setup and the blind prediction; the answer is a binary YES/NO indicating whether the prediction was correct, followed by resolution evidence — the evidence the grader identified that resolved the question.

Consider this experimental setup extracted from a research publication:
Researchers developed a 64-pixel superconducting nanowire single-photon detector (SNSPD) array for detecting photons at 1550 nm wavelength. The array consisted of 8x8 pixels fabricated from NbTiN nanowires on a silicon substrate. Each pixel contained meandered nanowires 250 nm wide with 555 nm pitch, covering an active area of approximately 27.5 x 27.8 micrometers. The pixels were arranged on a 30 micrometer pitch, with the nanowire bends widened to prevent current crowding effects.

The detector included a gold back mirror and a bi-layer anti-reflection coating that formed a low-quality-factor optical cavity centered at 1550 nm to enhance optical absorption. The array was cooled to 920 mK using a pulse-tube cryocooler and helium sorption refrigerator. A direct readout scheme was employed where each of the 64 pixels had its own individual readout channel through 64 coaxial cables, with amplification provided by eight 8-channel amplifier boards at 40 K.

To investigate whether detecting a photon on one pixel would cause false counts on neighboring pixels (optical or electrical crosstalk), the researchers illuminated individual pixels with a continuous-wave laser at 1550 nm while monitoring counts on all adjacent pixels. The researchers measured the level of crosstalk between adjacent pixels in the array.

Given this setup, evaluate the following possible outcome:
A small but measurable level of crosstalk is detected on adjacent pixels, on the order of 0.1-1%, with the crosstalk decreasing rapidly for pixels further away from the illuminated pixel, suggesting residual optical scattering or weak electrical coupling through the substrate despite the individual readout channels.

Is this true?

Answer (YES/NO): NO